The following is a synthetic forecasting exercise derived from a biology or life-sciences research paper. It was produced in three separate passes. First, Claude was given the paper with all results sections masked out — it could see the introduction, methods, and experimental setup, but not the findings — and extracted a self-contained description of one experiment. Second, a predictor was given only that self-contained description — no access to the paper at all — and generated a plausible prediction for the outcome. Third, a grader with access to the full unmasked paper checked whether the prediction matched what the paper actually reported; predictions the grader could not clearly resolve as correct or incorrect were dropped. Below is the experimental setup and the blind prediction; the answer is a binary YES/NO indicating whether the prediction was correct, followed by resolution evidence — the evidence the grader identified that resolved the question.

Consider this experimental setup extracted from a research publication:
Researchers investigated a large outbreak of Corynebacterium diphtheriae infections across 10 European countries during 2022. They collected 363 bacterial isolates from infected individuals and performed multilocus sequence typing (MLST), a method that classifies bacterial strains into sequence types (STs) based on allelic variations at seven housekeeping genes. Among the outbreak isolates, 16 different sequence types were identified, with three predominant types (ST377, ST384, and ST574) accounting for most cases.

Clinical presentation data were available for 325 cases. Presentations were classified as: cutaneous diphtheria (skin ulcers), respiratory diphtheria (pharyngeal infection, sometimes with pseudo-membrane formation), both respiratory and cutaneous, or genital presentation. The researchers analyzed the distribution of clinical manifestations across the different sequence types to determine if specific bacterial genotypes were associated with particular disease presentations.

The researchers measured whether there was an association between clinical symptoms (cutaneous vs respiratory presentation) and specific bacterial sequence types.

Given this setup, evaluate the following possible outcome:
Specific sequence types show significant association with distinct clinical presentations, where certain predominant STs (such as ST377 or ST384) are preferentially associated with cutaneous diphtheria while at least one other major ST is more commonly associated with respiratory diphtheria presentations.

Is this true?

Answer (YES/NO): NO